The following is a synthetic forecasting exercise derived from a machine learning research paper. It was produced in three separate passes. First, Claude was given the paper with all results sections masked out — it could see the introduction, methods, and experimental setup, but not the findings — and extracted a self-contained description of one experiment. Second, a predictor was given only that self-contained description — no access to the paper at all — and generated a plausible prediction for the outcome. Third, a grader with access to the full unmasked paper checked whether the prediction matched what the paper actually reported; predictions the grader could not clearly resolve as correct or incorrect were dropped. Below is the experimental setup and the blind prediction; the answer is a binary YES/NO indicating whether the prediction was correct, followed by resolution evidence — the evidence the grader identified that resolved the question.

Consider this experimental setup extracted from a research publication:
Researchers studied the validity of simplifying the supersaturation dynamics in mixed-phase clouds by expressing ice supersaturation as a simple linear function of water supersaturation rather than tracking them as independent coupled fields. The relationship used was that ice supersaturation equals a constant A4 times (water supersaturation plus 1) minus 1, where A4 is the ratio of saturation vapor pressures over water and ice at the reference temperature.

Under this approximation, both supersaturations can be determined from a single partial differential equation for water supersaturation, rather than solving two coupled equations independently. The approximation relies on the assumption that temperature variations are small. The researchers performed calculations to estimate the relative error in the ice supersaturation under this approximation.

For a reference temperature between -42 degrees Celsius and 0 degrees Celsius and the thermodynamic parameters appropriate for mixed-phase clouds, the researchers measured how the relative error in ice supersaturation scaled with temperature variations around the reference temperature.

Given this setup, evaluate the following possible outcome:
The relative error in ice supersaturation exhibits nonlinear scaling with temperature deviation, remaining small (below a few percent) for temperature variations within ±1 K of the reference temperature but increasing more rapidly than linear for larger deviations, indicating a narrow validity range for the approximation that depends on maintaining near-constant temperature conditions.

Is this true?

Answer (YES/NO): NO